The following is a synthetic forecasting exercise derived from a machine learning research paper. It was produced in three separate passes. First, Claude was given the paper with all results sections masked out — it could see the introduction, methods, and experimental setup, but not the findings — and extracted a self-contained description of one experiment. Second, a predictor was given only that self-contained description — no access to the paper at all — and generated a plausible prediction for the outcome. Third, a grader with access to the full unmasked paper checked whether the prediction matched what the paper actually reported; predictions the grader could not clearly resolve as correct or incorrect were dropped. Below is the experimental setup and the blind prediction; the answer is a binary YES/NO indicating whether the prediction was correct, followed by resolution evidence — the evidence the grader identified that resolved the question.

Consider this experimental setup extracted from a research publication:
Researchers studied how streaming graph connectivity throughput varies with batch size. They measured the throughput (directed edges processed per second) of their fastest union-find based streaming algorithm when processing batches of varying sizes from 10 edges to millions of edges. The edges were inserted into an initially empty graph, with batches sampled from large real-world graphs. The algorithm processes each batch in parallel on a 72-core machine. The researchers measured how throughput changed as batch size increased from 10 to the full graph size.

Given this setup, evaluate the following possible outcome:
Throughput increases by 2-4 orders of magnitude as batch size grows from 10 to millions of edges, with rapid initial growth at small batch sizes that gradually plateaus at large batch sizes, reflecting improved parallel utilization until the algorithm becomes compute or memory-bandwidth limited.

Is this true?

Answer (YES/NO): YES